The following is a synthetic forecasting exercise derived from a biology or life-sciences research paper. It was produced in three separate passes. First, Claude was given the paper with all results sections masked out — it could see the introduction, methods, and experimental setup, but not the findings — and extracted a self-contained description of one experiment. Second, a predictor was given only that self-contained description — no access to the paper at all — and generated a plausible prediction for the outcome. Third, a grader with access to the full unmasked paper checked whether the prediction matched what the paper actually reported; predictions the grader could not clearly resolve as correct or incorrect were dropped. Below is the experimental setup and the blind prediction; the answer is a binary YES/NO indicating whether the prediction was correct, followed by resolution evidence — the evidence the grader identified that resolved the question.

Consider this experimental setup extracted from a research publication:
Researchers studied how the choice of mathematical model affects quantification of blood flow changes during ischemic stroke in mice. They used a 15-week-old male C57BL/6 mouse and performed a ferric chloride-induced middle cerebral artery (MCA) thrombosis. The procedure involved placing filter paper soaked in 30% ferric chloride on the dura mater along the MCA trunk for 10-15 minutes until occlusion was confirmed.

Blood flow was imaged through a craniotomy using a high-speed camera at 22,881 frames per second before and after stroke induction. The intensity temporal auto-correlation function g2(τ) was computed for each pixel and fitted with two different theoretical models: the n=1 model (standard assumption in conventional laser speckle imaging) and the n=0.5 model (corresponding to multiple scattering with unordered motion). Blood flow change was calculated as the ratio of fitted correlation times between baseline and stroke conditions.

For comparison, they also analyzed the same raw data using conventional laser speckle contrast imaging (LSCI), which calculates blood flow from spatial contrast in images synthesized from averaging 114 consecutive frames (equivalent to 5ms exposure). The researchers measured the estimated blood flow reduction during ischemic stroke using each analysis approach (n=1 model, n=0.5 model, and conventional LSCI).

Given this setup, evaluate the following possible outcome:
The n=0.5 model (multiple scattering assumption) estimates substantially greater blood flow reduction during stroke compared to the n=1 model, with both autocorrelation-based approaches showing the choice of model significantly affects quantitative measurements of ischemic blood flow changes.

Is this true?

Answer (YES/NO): YES